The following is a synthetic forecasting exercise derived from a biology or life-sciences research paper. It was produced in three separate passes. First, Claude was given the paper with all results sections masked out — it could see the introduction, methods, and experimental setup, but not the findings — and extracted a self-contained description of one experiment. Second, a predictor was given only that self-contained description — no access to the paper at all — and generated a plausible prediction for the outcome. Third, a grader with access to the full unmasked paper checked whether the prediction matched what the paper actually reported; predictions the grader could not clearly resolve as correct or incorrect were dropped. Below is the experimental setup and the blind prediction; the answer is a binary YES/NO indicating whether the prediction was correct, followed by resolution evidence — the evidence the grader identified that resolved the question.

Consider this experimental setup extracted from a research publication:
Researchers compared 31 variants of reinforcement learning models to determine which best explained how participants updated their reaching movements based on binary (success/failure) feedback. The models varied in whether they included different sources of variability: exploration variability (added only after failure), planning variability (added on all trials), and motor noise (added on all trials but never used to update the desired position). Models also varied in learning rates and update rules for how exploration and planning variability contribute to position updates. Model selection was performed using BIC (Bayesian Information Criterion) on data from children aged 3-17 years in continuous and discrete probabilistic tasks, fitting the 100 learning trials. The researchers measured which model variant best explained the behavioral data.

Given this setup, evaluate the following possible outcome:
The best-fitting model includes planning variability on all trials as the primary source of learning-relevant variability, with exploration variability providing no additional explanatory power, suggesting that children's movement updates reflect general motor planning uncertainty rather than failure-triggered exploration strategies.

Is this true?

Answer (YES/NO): NO